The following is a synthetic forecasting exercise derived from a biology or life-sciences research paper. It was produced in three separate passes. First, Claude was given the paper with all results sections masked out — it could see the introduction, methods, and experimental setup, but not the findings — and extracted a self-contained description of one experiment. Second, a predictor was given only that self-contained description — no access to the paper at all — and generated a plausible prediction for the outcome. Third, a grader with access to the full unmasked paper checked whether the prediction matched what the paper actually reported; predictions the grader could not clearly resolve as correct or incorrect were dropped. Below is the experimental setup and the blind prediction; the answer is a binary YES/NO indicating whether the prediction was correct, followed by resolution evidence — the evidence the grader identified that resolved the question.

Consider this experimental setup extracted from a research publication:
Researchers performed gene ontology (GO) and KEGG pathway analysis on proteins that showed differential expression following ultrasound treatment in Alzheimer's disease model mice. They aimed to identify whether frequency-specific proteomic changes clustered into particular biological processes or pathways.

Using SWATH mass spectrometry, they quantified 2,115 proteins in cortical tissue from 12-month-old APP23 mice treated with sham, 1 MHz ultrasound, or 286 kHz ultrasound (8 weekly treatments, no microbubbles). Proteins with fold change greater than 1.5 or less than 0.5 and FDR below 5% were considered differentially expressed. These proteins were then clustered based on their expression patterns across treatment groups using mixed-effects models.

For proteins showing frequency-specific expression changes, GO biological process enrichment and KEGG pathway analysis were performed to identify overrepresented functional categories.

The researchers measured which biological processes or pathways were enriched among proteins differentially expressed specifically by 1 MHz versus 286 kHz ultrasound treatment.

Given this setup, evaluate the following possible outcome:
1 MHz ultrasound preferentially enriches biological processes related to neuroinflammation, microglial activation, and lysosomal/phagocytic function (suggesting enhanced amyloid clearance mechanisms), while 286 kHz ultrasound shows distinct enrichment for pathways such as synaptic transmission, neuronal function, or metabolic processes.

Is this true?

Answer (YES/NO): NO